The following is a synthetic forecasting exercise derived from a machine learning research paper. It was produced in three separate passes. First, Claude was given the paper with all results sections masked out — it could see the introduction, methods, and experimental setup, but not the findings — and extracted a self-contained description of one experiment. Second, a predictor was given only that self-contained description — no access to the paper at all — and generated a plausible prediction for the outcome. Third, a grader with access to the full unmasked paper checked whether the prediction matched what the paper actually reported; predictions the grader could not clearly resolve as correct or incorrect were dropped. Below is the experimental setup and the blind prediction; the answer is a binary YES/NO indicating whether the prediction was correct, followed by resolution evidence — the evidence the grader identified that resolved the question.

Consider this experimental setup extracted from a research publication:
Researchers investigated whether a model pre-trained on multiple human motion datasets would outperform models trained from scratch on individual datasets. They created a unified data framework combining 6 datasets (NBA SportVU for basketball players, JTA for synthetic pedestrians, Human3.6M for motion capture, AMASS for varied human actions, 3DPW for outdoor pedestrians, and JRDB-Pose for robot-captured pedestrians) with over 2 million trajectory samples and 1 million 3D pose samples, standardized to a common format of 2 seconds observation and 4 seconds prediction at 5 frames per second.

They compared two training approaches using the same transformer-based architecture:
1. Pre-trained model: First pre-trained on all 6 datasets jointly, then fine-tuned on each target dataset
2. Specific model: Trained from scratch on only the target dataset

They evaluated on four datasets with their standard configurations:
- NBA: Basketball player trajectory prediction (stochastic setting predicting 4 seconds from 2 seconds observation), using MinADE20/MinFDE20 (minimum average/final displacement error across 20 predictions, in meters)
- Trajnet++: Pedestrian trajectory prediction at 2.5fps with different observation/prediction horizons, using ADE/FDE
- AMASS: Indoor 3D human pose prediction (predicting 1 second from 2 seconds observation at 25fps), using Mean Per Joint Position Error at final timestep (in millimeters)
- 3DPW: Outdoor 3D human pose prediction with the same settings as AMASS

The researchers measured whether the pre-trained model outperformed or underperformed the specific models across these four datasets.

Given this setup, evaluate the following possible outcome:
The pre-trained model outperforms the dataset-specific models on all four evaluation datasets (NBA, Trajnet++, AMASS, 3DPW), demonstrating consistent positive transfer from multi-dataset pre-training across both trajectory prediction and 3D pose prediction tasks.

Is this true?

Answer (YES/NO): YES